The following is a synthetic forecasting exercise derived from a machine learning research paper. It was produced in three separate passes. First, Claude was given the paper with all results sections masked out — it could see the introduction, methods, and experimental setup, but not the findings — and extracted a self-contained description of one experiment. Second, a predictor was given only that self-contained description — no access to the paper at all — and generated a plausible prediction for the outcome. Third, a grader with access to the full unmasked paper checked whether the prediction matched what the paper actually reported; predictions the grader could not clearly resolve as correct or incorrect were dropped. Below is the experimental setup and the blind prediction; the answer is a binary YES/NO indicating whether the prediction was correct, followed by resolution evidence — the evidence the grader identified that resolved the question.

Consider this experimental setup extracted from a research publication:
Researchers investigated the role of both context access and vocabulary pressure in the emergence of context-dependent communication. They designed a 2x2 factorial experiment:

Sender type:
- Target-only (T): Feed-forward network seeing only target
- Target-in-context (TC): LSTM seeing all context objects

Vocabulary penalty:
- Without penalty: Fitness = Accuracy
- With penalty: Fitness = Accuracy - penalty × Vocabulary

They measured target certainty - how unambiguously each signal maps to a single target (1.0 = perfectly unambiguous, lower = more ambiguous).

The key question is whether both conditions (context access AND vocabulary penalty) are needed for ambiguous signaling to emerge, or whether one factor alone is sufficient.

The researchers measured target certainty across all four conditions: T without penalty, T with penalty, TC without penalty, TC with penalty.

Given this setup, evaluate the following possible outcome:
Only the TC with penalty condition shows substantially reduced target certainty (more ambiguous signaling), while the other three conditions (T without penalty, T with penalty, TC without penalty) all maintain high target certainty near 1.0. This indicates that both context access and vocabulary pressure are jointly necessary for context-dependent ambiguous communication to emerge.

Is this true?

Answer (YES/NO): NO